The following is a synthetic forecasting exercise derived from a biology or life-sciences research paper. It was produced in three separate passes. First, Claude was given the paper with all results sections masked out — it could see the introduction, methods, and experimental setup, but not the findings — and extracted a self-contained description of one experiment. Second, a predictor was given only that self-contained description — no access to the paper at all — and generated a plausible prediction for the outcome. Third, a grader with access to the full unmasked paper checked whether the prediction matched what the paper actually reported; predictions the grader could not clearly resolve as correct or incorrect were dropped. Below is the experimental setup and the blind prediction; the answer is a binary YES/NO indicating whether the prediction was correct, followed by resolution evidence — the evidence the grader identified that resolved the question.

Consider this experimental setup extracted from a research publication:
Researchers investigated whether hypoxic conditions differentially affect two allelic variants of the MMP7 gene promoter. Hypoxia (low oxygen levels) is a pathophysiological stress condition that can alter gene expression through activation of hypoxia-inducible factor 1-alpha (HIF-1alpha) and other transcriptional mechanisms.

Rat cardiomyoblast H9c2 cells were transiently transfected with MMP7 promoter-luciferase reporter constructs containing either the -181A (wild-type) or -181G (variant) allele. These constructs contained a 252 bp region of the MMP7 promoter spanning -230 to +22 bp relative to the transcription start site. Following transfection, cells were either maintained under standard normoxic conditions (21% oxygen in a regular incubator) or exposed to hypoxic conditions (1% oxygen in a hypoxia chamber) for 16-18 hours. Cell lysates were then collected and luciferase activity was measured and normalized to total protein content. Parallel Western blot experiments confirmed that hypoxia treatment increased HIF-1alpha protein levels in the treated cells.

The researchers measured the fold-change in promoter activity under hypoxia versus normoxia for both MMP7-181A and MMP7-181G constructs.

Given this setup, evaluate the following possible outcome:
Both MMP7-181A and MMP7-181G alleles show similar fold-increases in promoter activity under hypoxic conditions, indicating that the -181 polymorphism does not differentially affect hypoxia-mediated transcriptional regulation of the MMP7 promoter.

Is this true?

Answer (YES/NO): NO